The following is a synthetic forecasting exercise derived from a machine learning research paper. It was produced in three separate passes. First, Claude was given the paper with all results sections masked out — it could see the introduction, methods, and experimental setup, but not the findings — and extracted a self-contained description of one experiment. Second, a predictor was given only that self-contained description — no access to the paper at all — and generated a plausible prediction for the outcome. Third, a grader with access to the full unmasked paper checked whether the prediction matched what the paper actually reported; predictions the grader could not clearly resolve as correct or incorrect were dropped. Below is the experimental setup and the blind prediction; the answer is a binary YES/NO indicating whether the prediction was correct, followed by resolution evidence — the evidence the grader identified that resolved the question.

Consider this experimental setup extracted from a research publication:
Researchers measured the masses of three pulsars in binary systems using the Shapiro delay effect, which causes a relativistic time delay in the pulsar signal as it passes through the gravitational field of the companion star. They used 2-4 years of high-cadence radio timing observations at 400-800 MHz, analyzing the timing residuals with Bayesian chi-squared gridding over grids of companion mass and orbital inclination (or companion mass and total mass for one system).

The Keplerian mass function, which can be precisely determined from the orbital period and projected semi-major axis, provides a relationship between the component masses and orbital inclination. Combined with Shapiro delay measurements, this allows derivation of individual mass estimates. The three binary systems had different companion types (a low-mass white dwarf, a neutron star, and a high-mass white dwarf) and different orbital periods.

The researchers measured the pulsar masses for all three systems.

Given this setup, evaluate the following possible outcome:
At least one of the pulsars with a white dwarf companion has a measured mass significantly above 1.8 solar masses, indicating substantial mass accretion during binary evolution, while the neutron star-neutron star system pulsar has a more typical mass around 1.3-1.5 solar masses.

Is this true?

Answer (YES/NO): NO